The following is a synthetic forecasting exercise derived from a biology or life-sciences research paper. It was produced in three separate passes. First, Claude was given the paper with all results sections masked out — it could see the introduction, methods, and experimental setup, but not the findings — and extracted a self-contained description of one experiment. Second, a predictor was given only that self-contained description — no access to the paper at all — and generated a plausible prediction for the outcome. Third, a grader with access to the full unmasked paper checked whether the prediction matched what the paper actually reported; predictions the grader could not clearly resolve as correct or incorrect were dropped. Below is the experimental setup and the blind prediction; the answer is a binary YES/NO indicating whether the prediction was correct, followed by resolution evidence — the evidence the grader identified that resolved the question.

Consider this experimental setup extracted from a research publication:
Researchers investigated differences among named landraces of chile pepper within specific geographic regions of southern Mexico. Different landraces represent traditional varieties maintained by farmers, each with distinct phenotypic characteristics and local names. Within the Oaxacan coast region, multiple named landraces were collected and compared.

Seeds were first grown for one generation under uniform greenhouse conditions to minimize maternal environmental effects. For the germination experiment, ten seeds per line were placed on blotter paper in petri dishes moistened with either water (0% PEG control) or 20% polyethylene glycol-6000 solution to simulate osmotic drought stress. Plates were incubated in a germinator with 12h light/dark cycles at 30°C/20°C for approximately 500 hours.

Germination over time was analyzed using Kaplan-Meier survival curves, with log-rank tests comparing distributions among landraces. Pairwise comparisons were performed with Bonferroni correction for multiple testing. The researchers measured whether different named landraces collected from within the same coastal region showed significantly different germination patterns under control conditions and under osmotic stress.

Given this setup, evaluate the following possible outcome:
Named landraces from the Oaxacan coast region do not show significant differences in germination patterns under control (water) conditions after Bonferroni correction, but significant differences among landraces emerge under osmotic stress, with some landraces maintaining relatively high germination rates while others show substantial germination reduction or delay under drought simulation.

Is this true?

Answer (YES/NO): NO